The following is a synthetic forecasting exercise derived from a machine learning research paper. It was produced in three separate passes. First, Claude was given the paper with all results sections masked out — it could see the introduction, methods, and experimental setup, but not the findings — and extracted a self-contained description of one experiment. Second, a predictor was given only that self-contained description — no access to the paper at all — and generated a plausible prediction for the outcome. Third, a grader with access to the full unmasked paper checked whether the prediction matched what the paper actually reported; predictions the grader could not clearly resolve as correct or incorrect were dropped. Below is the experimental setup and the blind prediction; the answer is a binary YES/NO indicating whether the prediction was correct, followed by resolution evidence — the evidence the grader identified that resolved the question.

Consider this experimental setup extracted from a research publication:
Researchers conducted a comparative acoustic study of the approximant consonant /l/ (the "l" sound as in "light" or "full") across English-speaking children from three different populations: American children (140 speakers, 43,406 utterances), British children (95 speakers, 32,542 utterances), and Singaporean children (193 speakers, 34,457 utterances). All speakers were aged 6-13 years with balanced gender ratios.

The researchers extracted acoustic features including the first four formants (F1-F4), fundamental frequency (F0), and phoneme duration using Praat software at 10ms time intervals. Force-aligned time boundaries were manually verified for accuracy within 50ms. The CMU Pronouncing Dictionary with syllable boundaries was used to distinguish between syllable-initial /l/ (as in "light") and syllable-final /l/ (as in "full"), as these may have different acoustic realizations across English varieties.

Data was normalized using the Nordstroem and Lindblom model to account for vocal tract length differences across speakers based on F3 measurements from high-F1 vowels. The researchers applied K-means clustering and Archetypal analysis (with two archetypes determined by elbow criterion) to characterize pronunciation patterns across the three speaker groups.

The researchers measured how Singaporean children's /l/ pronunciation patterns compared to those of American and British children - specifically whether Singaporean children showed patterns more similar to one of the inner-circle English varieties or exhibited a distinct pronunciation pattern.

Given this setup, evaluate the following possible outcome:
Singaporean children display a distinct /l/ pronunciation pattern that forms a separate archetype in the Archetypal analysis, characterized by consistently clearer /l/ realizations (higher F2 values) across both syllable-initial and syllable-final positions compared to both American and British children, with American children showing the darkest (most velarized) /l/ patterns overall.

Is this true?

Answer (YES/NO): NO